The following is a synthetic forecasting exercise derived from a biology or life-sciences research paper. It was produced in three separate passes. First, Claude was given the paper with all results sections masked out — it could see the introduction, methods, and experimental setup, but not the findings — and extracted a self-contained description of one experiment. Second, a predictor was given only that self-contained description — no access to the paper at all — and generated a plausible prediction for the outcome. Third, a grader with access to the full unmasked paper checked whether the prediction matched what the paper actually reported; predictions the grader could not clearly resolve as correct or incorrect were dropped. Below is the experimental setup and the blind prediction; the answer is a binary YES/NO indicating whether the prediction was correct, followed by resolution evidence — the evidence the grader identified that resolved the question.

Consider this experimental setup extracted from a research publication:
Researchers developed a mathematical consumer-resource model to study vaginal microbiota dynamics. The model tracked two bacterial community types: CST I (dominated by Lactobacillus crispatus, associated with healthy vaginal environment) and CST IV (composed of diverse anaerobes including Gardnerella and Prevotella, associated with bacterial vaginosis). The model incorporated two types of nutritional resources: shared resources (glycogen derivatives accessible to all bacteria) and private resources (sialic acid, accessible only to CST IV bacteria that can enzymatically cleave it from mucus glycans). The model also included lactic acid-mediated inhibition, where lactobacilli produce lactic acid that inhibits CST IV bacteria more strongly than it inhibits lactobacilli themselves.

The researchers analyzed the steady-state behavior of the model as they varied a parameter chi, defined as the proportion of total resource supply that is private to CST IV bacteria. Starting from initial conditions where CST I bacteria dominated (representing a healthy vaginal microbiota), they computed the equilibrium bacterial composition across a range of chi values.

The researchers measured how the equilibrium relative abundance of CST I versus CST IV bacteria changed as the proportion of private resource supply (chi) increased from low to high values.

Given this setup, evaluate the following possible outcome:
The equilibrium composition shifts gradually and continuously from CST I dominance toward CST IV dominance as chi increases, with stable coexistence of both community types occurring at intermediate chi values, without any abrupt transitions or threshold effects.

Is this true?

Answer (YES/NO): NO